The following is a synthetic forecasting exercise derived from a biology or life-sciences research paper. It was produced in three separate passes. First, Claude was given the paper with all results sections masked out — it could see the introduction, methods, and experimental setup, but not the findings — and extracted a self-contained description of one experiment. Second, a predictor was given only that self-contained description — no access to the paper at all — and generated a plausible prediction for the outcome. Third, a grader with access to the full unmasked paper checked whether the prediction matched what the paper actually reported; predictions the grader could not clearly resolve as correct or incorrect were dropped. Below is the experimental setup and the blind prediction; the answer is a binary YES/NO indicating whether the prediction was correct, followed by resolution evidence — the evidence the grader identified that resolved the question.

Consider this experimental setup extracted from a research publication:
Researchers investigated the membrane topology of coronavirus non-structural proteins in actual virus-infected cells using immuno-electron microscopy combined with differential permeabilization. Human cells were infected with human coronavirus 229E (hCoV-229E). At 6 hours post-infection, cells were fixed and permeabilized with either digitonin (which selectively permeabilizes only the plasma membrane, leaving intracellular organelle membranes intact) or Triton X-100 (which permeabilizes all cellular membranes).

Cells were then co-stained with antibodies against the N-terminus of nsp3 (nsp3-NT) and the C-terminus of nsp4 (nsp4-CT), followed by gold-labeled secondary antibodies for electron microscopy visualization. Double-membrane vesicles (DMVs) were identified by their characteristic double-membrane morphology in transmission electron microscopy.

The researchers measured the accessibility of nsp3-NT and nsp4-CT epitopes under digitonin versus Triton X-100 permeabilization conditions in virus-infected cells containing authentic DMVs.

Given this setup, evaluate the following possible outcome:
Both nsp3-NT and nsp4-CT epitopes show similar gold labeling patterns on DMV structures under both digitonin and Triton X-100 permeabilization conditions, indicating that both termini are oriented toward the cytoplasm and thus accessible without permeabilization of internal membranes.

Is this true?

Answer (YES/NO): NO